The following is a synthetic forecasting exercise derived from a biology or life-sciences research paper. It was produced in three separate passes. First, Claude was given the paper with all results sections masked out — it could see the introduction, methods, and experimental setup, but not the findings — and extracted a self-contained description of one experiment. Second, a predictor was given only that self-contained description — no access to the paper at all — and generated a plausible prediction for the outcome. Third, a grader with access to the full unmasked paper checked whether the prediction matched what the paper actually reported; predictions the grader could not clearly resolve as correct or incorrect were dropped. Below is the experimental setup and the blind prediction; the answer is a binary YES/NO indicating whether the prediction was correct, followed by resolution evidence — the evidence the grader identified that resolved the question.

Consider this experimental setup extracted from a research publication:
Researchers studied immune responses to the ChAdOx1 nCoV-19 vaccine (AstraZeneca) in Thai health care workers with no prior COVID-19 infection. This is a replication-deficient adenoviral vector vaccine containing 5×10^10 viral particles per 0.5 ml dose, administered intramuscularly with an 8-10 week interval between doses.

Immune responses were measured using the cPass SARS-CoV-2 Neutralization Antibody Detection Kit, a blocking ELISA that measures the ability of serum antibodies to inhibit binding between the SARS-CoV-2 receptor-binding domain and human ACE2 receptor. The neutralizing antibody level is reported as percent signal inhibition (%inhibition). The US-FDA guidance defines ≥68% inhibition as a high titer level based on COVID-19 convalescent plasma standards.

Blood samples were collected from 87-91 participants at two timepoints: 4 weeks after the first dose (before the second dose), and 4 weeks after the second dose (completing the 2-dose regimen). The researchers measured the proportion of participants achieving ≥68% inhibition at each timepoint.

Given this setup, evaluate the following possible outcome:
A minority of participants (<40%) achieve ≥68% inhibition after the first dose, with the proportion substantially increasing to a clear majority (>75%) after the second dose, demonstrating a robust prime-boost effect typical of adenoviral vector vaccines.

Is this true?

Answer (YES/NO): YES